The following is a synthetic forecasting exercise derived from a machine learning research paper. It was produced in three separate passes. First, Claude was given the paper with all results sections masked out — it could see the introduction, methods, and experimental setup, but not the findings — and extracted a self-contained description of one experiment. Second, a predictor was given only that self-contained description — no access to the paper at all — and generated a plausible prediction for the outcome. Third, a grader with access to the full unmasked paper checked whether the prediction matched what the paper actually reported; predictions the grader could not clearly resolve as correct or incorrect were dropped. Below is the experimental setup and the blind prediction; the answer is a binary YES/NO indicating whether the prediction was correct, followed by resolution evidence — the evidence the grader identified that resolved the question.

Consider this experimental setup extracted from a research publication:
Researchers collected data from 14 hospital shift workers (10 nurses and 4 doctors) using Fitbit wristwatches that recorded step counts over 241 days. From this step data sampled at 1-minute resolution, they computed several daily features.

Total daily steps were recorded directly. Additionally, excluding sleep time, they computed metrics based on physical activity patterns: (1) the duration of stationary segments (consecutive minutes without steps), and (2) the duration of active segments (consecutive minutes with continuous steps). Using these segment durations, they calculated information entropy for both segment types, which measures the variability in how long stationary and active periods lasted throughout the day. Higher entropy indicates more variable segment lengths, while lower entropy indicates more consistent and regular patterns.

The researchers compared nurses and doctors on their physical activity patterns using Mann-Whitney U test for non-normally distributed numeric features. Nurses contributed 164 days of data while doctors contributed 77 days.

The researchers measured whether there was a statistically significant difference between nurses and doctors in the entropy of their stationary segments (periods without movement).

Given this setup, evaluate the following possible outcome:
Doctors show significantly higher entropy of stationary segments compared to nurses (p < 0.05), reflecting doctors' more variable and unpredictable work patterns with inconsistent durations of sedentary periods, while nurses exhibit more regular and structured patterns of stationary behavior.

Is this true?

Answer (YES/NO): YES